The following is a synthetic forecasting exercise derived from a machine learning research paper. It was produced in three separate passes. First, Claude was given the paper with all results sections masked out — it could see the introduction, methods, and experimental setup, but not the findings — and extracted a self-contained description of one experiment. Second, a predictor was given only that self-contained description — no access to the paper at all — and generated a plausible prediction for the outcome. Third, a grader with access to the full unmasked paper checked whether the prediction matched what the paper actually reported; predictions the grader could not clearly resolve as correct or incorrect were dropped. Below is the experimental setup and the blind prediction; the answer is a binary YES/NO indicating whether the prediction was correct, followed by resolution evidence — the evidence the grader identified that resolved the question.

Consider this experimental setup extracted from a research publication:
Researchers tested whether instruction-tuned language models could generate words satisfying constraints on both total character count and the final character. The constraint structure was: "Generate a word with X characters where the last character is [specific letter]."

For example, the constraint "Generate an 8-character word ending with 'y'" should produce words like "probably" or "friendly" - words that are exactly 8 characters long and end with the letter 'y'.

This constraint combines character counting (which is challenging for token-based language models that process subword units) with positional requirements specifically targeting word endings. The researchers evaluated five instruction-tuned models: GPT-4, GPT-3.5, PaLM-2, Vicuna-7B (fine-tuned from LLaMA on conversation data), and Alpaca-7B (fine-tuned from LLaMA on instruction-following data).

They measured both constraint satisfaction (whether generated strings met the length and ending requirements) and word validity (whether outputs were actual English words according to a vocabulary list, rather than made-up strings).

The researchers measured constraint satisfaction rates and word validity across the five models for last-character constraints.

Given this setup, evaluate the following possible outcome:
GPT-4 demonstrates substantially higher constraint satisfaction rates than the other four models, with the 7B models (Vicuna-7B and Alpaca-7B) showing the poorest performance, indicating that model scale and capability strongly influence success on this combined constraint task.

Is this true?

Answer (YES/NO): NO